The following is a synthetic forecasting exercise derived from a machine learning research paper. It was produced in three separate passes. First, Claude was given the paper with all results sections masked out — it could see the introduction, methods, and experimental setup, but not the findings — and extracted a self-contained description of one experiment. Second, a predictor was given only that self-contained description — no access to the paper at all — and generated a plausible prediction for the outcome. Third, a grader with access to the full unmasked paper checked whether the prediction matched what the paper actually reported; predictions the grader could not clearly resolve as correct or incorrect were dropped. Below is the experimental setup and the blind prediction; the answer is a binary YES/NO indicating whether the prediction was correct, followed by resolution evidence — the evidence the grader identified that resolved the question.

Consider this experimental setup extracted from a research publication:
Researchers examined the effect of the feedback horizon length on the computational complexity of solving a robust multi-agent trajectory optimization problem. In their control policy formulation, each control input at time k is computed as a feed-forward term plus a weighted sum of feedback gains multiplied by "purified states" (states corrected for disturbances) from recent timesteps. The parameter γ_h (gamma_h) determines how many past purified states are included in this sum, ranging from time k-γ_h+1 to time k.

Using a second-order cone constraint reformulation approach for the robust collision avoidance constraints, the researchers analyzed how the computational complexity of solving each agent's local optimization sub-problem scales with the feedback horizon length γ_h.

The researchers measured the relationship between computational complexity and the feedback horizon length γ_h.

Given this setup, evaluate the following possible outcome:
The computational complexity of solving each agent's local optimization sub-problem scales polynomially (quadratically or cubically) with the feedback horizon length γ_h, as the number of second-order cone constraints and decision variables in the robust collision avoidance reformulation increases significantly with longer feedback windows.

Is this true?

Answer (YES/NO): YES